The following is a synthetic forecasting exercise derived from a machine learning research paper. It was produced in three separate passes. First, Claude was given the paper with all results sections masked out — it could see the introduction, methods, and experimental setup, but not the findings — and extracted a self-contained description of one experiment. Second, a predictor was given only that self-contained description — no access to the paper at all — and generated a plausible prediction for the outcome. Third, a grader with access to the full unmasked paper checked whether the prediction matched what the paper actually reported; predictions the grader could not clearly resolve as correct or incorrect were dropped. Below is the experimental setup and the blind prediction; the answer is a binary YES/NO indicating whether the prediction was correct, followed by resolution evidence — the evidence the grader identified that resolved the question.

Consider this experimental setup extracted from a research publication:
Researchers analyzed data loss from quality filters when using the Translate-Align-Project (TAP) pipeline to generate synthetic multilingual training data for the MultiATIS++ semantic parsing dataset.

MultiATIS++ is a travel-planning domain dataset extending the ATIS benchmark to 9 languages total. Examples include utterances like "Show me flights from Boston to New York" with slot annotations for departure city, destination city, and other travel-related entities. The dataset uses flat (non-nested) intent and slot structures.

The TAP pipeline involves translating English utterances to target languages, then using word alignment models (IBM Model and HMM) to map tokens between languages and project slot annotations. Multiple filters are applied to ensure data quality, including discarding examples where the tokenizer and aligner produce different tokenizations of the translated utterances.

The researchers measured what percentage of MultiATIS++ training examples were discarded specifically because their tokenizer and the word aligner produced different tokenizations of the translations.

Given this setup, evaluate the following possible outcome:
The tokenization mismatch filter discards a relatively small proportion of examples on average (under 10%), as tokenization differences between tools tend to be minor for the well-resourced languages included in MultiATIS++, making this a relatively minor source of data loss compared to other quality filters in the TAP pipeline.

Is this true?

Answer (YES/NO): NO